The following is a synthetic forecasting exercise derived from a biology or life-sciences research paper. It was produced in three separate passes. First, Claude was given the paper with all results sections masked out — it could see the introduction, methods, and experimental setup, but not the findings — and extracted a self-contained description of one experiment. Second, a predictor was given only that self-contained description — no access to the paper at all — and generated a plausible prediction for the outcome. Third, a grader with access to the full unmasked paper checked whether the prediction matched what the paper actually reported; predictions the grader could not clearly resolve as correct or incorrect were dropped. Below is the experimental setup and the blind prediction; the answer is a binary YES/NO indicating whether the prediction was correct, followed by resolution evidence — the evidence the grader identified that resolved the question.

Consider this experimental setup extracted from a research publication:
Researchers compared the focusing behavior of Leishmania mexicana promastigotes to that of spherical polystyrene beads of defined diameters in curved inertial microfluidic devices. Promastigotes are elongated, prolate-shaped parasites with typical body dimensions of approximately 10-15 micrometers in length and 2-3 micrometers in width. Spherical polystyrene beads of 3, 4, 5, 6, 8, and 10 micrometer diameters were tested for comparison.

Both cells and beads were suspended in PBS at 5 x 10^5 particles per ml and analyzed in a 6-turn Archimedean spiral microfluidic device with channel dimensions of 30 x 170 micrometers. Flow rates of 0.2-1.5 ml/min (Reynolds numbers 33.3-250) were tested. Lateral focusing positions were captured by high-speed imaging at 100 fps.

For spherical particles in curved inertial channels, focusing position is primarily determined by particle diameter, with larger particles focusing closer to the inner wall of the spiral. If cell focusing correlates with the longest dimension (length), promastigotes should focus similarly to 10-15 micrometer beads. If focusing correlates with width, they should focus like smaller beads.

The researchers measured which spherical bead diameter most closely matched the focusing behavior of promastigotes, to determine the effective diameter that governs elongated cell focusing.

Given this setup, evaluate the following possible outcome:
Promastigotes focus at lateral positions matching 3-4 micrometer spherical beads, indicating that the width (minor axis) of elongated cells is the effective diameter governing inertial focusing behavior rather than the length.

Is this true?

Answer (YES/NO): NO